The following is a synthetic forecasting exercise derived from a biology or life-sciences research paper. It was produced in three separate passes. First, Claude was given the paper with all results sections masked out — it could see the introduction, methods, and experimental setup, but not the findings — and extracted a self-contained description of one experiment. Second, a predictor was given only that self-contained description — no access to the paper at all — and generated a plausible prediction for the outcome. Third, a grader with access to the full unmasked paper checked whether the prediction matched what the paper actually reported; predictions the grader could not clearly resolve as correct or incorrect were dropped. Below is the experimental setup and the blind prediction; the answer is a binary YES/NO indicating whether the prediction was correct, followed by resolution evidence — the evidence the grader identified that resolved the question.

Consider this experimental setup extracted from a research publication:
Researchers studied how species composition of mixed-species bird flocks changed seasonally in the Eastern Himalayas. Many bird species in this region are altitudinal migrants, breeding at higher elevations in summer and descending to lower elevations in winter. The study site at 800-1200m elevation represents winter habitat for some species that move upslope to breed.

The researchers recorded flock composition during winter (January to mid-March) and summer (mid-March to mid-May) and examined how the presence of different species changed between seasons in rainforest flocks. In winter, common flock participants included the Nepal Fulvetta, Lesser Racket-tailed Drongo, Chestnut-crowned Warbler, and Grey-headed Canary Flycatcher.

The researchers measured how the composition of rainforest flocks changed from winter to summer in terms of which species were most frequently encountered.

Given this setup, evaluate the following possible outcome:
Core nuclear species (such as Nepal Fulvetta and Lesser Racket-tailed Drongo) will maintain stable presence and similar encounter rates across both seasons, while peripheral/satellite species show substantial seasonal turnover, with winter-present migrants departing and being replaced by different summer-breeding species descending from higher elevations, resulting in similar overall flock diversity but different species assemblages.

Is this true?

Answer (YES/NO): NO